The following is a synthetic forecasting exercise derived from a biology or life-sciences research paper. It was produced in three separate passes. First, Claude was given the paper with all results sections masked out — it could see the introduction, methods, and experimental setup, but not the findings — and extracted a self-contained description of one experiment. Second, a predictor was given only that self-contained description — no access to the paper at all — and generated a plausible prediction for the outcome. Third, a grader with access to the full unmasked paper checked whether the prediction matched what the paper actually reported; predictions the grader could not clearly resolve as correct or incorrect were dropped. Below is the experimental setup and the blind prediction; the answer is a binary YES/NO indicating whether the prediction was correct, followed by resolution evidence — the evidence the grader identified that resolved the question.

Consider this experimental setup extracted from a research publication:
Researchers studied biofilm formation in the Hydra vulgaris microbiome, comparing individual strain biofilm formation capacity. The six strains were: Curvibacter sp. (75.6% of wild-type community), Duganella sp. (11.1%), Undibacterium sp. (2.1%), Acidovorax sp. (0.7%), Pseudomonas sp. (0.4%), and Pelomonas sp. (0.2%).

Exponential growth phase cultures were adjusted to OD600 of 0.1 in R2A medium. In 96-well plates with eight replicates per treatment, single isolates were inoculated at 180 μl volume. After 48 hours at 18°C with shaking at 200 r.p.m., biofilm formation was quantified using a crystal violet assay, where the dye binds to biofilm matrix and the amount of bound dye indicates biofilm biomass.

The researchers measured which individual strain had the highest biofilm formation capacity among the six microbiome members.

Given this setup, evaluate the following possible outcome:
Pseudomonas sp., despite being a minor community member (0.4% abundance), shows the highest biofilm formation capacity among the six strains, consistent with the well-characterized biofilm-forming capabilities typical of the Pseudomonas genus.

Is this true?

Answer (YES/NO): NO